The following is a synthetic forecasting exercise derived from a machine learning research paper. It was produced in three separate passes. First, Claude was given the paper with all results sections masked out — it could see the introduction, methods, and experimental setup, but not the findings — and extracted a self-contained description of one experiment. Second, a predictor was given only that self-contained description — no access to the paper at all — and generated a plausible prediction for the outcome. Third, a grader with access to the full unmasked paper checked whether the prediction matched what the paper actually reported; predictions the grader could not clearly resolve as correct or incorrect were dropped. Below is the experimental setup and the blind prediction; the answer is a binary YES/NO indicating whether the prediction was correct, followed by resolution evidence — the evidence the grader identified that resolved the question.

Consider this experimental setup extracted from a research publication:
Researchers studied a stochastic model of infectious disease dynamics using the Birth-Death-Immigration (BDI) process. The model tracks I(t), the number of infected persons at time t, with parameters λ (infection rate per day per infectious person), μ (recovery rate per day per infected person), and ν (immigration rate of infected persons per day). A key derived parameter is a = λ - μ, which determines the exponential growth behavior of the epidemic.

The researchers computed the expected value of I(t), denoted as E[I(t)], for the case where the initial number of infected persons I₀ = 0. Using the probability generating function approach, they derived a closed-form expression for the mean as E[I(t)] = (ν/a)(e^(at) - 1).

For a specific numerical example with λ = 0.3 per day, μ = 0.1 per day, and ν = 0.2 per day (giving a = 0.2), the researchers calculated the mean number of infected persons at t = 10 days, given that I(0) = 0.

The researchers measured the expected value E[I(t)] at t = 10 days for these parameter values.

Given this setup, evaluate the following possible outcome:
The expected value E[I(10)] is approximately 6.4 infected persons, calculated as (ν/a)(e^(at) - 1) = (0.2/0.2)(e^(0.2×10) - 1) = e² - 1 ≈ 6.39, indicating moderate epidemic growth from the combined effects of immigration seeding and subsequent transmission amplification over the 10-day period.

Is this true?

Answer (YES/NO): YES